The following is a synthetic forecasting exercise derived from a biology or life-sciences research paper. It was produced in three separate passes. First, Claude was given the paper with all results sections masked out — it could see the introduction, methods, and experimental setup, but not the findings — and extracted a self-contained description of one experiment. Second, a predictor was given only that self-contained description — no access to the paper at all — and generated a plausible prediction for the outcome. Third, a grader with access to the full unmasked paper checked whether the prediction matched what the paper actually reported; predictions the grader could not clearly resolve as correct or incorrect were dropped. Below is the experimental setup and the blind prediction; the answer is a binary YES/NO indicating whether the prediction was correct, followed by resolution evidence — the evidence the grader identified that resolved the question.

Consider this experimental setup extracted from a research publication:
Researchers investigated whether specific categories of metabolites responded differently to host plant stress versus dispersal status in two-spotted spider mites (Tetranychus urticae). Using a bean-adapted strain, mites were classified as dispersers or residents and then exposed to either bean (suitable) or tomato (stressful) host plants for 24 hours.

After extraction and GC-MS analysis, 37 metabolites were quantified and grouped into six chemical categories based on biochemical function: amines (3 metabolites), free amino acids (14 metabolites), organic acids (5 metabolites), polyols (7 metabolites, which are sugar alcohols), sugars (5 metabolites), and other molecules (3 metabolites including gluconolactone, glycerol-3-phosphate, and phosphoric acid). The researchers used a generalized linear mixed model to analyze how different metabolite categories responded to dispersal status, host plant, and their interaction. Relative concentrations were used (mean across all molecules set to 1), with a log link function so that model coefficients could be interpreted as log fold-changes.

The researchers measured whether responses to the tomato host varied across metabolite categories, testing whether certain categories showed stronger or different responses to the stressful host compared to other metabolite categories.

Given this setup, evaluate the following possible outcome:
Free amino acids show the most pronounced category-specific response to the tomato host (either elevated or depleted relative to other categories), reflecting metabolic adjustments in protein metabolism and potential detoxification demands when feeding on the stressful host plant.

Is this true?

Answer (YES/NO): NO